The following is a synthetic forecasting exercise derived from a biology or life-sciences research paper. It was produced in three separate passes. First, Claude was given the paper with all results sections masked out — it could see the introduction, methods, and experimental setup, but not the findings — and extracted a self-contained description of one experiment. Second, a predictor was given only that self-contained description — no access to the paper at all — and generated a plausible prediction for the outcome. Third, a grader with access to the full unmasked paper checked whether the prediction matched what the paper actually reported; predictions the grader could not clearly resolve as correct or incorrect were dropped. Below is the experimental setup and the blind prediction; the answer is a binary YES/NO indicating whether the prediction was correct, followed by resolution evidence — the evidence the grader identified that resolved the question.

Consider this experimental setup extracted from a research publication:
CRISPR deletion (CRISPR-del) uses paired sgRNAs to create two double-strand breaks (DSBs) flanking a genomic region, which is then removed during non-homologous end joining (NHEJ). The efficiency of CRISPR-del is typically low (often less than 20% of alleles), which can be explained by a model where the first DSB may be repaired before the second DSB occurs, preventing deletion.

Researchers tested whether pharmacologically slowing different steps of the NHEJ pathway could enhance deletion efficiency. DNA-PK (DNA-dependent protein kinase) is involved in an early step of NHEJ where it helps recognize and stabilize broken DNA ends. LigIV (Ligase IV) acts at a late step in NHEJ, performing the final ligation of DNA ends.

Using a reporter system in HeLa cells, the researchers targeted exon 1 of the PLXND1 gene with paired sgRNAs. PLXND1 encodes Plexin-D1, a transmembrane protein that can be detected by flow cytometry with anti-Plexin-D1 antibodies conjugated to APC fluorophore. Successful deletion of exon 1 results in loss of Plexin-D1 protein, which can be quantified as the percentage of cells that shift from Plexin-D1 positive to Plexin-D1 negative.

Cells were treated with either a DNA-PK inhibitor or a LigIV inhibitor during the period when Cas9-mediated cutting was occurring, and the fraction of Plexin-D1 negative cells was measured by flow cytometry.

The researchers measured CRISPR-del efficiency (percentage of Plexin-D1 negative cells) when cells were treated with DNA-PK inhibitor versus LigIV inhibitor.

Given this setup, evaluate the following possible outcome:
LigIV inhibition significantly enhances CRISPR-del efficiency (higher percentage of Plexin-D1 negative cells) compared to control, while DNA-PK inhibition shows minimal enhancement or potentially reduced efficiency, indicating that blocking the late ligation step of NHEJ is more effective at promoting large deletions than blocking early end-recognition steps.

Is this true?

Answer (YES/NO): NO